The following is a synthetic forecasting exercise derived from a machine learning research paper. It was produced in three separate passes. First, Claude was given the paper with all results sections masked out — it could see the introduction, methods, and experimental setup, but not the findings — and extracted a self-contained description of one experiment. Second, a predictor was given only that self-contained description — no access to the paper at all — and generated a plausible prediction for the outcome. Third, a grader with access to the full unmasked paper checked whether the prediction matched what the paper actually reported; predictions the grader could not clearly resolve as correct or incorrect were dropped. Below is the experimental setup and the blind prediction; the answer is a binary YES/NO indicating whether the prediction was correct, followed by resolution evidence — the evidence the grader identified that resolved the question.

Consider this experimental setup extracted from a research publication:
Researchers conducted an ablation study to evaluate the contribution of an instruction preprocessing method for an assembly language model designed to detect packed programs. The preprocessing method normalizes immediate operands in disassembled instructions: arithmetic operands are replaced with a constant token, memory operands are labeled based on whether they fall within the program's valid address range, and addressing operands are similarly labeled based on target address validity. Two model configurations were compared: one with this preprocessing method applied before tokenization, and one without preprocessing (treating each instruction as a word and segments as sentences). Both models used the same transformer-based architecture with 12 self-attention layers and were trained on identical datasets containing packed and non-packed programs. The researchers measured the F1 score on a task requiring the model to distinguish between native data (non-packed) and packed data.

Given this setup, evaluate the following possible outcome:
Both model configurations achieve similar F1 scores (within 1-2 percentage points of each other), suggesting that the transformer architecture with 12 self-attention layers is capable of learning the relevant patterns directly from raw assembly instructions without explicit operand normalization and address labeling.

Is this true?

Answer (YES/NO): NO